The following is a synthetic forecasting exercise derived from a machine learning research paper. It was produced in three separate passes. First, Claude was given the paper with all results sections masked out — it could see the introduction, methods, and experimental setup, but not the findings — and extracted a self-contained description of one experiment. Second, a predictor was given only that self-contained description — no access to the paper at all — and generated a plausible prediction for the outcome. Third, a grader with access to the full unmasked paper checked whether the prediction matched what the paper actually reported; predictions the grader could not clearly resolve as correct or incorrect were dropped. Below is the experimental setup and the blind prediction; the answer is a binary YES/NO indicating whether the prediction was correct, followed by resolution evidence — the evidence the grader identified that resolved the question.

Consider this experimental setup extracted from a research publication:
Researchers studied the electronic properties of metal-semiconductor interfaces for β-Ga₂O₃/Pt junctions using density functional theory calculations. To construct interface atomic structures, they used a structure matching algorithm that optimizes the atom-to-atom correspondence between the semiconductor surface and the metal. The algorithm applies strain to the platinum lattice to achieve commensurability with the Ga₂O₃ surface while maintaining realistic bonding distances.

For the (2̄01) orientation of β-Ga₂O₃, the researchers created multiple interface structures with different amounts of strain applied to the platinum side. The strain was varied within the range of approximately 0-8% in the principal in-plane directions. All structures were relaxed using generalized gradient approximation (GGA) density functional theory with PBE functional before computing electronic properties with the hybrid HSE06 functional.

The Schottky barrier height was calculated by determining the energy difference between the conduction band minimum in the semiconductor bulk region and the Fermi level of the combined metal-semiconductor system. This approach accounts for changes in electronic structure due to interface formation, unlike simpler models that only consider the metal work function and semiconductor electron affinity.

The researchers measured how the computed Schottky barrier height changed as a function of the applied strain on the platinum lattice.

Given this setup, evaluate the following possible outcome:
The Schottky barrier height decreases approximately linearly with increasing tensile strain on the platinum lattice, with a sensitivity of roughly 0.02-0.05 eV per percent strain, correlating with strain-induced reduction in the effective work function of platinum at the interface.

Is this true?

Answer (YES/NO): NO